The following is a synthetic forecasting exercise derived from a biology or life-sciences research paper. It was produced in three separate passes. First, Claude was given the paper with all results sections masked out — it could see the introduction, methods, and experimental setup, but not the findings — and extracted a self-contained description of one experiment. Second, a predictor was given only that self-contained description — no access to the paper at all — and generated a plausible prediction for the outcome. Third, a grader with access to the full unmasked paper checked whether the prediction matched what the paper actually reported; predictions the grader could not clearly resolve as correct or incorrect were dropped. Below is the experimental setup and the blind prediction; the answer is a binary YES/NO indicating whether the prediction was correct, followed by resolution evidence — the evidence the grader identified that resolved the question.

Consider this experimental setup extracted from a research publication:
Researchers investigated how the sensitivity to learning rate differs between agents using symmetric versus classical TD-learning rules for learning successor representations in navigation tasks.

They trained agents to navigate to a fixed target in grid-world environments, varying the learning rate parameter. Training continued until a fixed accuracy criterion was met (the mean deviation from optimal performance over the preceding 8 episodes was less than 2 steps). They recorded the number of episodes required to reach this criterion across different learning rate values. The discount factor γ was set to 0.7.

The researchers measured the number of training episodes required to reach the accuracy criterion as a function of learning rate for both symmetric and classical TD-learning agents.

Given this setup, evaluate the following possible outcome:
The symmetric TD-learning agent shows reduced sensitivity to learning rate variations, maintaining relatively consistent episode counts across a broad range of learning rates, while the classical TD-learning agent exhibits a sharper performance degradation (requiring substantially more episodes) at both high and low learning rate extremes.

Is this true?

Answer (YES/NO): NO